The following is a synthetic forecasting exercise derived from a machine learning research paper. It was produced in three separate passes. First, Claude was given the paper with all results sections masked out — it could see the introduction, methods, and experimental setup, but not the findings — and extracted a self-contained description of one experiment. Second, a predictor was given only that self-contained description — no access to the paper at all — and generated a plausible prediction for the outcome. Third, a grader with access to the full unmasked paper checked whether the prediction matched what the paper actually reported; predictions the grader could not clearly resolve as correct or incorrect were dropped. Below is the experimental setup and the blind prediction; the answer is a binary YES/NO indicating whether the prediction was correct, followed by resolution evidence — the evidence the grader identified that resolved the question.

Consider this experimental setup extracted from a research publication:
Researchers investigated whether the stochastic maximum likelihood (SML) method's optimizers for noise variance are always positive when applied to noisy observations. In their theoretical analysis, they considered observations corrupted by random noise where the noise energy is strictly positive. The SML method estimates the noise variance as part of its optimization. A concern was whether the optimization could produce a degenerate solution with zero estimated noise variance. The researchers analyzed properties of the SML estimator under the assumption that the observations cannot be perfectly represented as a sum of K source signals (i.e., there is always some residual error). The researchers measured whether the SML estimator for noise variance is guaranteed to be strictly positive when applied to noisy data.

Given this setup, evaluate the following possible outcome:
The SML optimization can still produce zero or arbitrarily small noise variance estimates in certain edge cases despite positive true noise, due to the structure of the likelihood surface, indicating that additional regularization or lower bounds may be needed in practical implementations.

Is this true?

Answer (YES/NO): NO